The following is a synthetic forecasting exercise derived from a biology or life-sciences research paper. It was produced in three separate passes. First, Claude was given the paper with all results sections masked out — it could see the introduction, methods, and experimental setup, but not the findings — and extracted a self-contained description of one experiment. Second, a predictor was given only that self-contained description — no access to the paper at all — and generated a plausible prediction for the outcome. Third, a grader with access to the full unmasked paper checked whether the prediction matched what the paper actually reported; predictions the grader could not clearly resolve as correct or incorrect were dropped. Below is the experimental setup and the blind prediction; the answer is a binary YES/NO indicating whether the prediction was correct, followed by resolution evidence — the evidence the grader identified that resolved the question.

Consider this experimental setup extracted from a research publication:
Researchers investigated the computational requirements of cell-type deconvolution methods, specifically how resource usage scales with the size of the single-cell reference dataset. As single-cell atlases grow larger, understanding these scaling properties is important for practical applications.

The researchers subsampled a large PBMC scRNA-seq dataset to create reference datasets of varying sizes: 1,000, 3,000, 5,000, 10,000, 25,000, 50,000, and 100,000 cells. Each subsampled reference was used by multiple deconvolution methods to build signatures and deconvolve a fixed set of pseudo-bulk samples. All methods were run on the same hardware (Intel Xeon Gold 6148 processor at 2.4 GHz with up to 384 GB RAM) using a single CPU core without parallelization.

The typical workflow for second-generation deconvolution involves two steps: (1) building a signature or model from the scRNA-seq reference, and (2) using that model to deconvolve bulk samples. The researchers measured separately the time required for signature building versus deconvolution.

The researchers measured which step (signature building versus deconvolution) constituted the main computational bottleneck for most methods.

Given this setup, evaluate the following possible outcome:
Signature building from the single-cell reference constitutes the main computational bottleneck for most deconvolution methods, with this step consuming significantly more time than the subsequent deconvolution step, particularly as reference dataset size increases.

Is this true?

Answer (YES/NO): YES